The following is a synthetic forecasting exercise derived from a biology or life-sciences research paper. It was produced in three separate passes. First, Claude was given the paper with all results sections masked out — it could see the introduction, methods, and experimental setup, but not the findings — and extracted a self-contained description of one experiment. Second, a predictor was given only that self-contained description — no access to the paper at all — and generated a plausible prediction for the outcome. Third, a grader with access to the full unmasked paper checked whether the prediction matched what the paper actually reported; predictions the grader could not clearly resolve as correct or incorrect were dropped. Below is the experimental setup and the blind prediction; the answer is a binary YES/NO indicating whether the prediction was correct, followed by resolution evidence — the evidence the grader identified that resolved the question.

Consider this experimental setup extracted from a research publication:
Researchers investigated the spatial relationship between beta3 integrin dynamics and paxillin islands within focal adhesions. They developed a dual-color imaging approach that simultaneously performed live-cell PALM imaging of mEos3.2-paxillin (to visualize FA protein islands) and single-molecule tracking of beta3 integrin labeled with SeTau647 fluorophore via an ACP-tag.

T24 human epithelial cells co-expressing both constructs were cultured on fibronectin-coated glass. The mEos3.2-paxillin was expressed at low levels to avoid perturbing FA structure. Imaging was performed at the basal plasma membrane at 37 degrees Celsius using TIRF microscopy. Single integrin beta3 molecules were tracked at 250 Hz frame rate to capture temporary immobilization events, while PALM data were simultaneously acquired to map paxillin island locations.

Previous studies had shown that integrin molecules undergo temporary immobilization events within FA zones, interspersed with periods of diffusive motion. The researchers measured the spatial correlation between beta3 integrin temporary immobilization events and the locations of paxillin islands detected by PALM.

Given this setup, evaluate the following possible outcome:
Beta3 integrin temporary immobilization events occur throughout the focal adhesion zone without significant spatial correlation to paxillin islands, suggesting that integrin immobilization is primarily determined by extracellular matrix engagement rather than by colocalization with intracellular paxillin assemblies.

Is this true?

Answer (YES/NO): NO